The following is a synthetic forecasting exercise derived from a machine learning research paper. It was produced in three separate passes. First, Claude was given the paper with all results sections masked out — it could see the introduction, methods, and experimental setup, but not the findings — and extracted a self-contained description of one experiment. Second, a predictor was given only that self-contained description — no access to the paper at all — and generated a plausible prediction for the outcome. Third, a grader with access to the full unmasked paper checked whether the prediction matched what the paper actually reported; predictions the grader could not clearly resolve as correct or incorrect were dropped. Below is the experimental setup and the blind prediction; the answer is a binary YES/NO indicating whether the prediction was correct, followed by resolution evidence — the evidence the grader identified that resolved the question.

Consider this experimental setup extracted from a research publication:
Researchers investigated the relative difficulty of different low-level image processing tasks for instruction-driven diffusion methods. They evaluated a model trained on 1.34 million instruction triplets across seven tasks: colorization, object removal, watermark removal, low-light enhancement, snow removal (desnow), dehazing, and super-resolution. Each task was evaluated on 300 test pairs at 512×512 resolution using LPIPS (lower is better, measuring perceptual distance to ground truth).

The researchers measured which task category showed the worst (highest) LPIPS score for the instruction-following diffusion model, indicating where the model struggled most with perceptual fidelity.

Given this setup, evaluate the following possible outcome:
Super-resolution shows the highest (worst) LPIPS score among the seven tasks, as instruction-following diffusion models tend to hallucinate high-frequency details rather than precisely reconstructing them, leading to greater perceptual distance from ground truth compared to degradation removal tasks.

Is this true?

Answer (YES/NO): NO